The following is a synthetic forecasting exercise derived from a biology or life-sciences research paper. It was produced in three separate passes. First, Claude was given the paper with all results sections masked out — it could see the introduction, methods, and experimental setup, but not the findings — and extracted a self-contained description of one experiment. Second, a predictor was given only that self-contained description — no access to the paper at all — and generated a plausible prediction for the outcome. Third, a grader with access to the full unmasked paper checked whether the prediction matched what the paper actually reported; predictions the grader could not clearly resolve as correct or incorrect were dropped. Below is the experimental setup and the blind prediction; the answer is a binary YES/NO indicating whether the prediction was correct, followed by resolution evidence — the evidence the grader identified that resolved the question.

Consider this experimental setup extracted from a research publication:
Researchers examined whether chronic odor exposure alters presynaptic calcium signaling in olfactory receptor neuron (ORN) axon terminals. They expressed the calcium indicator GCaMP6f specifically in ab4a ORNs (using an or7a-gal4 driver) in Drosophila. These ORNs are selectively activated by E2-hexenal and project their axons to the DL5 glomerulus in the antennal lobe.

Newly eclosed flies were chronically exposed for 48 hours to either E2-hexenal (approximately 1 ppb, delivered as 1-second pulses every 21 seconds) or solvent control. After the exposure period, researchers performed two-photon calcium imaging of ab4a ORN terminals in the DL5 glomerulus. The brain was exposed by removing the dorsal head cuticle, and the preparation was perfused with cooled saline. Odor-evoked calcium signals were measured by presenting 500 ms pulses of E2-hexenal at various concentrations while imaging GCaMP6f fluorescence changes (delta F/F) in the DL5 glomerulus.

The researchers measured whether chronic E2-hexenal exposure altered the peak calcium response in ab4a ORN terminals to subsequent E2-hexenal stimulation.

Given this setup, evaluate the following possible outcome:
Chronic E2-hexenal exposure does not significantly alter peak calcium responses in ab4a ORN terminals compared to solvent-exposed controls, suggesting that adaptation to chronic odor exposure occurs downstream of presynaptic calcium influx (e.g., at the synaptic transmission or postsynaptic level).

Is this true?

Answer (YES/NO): YES